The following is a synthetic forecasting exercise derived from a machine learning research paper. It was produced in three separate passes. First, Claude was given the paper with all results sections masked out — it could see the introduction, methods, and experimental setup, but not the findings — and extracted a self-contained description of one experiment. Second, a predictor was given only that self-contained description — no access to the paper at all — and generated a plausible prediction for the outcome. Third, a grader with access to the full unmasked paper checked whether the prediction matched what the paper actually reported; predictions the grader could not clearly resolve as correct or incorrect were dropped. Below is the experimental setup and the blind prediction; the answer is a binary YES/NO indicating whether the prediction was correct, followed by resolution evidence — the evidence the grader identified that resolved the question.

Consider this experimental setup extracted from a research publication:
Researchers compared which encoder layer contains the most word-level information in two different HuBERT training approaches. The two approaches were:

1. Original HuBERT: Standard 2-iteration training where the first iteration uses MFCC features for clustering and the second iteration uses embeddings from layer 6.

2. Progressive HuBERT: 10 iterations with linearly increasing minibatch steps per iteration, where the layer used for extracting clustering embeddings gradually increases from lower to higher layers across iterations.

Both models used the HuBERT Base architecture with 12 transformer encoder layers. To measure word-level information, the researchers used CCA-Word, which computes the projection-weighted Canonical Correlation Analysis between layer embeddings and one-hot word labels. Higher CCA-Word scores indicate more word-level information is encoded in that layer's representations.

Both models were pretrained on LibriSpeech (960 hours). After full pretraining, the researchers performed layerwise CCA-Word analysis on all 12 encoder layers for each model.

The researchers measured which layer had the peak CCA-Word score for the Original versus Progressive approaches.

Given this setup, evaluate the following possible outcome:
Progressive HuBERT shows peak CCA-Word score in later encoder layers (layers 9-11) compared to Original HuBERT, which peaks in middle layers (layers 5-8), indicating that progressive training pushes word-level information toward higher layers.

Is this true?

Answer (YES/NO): NO